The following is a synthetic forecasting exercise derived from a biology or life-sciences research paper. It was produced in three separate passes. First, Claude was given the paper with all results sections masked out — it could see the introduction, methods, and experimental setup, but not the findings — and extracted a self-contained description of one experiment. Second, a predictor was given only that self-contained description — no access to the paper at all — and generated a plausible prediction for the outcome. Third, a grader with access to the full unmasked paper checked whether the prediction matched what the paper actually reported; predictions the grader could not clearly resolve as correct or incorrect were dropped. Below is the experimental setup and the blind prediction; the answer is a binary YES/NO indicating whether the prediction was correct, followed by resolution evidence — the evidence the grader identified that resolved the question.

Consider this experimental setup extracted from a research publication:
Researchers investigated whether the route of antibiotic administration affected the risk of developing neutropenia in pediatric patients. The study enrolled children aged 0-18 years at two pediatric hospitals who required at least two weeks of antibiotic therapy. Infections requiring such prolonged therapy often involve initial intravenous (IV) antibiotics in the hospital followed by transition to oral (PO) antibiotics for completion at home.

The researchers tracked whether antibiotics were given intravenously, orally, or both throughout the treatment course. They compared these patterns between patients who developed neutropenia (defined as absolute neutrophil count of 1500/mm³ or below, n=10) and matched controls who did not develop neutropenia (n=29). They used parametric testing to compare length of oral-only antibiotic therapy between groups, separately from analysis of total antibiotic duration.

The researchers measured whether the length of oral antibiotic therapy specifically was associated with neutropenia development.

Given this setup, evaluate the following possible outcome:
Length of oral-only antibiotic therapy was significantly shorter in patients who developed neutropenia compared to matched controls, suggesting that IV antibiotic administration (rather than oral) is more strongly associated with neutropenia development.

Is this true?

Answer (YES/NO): NO